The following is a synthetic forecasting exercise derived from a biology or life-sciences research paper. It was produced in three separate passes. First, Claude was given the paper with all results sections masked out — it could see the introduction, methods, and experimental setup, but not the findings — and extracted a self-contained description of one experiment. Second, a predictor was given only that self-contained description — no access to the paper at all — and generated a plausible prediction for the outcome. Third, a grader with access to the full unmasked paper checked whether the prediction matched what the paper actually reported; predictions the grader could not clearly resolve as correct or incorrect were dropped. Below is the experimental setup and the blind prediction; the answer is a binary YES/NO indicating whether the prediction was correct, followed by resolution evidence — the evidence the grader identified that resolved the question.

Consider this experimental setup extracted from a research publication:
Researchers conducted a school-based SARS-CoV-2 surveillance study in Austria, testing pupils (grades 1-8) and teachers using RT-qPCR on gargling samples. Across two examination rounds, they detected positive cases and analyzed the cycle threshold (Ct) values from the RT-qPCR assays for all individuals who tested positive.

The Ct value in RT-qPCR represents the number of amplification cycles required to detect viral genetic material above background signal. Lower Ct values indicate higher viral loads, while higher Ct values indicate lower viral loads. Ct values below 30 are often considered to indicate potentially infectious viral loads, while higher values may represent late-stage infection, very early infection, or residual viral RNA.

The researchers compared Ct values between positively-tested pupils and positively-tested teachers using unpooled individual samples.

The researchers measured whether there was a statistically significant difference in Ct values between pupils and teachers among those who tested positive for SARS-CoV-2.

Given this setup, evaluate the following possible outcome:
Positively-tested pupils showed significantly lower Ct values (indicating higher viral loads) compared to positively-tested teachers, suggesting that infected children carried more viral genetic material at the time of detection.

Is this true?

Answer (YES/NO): NO